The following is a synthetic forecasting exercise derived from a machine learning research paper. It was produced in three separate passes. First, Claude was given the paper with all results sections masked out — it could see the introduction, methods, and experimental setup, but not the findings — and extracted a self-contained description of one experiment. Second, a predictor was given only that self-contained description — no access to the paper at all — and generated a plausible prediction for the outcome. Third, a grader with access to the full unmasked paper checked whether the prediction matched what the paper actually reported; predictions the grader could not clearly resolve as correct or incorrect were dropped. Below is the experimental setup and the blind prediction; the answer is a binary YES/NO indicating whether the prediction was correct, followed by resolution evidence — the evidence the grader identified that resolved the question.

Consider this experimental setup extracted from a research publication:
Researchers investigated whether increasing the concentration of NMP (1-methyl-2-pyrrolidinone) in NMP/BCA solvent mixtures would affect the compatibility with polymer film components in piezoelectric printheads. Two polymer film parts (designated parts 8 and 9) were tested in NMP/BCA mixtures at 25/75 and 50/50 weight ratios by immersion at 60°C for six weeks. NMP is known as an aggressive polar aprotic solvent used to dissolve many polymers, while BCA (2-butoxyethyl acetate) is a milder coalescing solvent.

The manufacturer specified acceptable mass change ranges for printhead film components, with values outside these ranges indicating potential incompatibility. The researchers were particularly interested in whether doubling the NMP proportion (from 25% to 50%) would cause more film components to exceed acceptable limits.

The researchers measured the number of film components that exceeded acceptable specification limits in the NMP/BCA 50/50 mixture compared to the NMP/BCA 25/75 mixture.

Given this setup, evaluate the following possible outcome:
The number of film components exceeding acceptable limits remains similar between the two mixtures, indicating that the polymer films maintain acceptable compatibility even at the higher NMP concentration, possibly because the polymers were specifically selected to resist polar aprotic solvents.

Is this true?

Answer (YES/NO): NO